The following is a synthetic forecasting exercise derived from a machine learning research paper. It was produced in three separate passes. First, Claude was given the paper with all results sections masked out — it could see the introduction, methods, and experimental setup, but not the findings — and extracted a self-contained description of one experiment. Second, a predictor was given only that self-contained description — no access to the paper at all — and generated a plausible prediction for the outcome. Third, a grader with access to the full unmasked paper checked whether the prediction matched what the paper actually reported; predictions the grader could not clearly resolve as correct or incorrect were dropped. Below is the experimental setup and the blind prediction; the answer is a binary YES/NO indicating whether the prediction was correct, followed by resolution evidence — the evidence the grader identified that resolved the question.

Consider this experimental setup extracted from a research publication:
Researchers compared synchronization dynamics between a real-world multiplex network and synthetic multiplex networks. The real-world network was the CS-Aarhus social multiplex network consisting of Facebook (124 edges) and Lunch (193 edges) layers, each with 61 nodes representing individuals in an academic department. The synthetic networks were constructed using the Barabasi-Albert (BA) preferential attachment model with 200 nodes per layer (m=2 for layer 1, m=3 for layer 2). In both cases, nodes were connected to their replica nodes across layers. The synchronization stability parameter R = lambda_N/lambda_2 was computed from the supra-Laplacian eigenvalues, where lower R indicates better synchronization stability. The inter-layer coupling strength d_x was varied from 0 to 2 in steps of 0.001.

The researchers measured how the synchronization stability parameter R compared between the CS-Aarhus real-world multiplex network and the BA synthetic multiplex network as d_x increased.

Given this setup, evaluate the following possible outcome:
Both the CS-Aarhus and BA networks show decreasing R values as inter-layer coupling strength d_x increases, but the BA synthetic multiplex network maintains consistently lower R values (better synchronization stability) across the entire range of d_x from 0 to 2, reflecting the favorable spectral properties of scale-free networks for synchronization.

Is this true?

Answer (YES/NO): NO